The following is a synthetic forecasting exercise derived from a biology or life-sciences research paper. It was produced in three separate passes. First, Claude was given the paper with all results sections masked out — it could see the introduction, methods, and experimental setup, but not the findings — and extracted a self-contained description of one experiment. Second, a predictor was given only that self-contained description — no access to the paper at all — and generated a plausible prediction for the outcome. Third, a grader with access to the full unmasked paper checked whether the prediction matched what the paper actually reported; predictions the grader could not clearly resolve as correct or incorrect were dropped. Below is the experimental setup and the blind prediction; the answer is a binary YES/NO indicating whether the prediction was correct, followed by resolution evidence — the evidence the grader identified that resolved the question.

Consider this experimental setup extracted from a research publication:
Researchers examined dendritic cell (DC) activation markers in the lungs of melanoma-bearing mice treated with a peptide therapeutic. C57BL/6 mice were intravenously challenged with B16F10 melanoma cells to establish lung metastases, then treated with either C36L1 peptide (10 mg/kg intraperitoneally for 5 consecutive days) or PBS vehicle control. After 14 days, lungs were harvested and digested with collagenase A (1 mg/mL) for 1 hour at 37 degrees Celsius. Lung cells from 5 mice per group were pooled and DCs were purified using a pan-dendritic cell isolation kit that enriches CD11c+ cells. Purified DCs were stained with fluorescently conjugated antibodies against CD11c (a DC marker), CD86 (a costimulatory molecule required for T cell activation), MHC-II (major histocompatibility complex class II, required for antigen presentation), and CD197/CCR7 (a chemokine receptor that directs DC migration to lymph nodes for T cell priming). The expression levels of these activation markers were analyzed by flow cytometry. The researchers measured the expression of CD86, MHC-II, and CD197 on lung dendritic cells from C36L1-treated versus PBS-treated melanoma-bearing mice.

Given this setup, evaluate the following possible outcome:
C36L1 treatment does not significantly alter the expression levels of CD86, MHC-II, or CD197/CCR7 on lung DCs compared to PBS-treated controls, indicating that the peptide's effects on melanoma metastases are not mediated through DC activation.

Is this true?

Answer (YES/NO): NO